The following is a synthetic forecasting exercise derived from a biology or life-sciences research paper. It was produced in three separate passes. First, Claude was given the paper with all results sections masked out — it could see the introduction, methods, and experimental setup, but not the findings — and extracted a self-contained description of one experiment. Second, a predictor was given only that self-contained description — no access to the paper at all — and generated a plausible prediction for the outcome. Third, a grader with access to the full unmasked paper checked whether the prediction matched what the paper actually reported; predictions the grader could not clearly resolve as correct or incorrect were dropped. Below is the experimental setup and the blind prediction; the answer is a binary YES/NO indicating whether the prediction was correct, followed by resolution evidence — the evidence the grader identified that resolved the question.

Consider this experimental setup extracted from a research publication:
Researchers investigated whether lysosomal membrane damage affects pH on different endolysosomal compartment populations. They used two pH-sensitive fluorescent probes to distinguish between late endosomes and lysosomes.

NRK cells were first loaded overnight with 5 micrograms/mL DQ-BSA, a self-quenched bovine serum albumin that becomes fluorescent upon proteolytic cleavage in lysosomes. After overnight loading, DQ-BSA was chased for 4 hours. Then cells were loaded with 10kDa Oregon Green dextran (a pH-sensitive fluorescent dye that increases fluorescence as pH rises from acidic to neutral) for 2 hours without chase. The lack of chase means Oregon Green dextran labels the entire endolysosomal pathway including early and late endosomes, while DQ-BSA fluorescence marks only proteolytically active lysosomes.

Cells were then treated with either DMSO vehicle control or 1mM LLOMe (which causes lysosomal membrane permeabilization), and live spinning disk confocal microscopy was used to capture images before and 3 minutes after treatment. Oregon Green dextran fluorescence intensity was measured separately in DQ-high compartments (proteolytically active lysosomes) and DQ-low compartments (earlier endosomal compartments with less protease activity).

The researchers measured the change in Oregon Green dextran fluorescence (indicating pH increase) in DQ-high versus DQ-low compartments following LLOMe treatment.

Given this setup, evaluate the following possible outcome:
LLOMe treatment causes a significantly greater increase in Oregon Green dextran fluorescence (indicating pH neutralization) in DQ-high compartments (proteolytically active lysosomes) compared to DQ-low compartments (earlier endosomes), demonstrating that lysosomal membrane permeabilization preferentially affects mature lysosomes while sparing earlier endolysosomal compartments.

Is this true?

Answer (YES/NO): NO